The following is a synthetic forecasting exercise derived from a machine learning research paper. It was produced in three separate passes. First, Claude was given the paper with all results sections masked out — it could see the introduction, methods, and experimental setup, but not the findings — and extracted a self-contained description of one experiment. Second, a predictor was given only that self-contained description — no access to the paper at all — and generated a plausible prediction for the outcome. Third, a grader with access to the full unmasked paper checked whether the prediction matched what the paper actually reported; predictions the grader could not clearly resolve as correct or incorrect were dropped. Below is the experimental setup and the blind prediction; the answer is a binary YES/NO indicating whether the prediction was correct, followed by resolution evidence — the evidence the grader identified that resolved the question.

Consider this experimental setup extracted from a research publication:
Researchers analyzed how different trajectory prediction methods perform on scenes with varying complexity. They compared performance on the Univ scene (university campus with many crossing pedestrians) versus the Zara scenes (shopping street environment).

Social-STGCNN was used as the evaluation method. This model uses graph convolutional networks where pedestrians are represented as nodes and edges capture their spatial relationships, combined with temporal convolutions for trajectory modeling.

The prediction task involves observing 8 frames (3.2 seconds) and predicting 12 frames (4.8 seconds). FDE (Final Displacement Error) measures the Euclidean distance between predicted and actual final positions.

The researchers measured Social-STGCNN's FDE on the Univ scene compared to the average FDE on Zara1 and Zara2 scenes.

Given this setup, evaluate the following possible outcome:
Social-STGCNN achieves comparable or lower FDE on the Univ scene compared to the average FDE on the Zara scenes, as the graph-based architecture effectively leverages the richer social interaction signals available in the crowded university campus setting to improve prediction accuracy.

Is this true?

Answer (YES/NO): NO